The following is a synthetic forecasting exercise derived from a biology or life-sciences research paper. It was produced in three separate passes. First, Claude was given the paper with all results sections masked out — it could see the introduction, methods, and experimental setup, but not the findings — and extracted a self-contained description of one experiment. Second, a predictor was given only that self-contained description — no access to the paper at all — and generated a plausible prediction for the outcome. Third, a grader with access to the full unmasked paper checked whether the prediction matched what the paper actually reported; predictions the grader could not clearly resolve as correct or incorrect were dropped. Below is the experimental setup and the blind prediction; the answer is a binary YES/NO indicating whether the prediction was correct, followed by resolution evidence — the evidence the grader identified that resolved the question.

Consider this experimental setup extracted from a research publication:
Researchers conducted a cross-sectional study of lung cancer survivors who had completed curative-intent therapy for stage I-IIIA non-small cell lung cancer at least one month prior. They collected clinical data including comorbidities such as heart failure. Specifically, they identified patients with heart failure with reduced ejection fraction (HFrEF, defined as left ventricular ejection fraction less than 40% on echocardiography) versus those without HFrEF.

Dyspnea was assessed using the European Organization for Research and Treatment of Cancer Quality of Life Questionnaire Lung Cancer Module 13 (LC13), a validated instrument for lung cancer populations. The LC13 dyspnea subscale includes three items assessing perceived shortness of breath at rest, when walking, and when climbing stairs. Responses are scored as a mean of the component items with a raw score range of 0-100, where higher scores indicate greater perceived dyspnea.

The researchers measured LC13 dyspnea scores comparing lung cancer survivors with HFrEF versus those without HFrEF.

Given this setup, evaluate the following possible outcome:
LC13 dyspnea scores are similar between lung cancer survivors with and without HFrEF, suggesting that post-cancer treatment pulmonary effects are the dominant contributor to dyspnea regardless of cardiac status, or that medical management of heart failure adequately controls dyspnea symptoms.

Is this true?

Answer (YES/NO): NO